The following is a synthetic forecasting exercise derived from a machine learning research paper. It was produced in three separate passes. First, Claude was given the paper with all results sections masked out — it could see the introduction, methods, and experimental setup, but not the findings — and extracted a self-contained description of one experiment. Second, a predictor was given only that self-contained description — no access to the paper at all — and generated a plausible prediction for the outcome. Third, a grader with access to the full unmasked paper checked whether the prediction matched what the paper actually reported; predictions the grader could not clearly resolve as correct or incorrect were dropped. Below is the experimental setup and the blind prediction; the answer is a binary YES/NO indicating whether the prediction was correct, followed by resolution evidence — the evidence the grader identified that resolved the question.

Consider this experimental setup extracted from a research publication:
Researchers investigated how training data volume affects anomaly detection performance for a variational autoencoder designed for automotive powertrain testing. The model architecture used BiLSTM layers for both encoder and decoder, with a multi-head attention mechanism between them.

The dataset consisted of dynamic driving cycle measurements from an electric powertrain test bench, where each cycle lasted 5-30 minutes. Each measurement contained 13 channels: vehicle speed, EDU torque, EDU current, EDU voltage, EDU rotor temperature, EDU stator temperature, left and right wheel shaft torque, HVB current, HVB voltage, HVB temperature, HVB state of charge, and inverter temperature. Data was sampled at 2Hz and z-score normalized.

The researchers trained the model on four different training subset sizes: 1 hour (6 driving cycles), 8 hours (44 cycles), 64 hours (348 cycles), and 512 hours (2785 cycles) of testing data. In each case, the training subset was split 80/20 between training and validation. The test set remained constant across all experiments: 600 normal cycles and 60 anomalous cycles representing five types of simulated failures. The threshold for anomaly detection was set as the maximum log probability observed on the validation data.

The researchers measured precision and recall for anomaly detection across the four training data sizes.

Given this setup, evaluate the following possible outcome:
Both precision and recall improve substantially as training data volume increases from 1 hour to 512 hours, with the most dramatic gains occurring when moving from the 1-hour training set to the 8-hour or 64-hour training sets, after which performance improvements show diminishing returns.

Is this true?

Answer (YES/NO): NO